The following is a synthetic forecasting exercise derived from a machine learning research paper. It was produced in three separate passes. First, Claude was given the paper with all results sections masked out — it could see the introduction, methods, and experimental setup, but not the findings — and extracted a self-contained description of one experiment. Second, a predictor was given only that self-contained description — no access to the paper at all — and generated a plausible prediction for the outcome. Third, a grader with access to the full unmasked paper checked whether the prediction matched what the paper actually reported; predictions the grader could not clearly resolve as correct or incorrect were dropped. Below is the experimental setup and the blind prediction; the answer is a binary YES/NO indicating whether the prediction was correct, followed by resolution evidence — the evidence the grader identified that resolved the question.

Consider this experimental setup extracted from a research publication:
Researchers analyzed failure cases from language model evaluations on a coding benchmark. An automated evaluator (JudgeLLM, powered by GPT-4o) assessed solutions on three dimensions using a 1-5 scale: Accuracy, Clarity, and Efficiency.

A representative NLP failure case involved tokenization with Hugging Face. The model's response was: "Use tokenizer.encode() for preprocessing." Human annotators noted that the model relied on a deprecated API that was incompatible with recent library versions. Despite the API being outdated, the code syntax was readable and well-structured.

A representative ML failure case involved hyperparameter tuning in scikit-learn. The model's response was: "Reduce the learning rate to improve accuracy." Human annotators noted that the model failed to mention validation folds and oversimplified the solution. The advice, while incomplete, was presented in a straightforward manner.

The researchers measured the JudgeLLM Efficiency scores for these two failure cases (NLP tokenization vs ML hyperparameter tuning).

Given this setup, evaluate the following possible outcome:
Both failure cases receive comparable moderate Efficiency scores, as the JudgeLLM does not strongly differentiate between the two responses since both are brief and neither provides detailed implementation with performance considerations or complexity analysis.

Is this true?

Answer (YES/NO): NO